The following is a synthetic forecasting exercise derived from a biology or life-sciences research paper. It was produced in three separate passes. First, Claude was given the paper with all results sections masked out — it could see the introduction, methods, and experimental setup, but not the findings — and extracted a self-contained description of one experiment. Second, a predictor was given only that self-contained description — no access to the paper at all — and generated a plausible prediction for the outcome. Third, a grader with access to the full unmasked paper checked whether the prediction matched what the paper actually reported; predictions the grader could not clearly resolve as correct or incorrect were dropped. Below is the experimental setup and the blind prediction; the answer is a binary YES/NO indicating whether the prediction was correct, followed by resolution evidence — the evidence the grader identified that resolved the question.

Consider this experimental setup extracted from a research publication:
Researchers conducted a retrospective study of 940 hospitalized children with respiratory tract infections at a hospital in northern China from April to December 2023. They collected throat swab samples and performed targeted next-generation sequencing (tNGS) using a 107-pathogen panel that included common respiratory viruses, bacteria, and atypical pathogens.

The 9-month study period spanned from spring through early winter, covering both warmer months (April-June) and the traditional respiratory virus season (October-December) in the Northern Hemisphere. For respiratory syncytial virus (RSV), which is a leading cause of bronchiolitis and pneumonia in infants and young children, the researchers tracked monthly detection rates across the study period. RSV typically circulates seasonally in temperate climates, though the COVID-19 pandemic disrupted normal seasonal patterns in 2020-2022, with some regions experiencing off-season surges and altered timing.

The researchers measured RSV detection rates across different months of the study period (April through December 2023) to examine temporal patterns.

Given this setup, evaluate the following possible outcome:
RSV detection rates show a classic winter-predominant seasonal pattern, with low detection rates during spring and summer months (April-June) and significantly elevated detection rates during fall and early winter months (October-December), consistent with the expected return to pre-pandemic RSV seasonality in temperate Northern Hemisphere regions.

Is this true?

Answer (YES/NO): NO